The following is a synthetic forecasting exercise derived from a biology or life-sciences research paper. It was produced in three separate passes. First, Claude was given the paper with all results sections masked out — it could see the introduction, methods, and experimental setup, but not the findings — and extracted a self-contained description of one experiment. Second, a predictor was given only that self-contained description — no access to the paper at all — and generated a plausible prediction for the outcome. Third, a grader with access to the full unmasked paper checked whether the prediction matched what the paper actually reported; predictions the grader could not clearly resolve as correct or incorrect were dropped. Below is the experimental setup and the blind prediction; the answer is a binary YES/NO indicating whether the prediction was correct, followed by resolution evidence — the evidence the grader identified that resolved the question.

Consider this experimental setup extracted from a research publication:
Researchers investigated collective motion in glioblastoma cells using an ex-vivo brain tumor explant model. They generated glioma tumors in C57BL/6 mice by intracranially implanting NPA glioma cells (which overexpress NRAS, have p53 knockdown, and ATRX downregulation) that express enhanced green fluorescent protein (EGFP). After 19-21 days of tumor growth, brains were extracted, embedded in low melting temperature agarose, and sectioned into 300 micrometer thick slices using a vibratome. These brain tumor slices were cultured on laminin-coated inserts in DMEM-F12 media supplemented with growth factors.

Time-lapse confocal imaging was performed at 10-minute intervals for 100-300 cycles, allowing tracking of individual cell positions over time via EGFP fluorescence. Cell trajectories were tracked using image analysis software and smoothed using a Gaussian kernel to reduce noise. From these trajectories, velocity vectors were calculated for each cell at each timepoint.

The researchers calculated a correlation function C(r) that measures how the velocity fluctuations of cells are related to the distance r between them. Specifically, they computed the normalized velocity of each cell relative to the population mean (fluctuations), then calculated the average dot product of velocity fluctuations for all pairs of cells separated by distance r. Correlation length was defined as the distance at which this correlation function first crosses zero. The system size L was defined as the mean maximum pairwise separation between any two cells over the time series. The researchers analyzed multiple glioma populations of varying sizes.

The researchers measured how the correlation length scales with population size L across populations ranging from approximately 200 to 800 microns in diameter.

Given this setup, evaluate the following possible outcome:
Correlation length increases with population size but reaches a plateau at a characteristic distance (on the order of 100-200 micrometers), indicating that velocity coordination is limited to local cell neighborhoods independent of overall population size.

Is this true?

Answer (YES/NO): NO